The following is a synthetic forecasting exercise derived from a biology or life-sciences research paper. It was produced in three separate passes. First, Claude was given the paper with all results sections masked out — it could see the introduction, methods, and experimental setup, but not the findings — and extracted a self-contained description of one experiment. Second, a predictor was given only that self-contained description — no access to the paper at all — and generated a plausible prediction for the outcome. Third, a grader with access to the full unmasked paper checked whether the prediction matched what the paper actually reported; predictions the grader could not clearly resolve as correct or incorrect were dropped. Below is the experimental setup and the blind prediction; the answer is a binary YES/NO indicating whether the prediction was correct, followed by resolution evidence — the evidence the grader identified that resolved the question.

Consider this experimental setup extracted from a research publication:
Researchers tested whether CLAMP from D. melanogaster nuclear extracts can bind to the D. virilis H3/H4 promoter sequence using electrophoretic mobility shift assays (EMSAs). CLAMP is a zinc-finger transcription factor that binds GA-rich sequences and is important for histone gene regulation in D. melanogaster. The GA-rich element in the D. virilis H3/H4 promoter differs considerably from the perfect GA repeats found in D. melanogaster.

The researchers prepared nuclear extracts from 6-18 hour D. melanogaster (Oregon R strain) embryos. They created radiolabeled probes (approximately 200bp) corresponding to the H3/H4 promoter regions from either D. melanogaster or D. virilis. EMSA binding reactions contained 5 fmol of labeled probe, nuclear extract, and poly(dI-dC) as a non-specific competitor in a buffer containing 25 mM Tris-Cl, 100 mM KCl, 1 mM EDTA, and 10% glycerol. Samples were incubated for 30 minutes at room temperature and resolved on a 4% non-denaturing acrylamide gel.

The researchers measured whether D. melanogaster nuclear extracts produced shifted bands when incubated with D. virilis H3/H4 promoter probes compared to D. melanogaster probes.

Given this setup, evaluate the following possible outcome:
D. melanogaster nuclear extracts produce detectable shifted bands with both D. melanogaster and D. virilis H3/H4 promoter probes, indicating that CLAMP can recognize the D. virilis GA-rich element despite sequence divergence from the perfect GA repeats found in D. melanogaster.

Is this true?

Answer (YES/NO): NO